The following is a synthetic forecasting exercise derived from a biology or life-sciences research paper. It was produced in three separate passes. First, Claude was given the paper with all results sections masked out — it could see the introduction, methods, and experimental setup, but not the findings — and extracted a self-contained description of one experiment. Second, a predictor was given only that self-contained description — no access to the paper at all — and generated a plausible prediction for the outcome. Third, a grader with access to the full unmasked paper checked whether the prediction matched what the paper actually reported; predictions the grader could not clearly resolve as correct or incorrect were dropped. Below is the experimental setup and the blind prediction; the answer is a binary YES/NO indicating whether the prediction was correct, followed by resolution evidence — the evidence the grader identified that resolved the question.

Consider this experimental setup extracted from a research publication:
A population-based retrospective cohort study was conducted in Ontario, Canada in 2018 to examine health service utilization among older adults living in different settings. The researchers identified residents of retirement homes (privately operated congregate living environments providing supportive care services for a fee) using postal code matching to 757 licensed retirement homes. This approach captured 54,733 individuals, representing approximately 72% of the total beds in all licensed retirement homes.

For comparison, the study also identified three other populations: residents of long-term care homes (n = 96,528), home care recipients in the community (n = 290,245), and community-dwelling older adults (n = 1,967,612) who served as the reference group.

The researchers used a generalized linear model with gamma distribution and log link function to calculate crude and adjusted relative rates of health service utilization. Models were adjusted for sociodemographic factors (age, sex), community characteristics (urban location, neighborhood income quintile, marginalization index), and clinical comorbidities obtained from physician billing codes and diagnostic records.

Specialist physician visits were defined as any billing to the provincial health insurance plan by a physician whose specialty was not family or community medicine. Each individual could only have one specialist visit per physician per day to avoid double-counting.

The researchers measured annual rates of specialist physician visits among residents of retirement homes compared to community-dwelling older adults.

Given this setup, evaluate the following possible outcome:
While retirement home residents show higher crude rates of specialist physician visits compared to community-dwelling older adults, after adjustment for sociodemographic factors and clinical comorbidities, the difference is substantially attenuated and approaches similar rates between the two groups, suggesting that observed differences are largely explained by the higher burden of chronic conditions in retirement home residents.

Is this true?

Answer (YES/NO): NO